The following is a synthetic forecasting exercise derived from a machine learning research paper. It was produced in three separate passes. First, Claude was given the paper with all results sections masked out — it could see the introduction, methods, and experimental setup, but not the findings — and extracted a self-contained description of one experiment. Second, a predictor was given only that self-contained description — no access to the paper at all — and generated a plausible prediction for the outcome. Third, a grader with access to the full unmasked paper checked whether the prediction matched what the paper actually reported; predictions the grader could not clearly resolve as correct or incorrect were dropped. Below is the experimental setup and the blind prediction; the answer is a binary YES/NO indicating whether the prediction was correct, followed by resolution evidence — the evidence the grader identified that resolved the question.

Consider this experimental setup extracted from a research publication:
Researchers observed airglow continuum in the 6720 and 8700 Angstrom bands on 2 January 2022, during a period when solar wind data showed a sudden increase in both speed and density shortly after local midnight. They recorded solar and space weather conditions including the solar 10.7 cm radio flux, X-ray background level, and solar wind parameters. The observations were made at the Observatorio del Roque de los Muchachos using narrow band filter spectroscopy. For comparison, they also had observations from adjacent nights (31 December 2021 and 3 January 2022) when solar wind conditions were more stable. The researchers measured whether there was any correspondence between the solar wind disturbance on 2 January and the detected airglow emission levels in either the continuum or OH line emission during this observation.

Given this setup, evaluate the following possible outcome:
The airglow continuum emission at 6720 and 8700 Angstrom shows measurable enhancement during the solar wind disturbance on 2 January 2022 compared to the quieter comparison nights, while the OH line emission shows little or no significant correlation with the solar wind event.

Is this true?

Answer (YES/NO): NO